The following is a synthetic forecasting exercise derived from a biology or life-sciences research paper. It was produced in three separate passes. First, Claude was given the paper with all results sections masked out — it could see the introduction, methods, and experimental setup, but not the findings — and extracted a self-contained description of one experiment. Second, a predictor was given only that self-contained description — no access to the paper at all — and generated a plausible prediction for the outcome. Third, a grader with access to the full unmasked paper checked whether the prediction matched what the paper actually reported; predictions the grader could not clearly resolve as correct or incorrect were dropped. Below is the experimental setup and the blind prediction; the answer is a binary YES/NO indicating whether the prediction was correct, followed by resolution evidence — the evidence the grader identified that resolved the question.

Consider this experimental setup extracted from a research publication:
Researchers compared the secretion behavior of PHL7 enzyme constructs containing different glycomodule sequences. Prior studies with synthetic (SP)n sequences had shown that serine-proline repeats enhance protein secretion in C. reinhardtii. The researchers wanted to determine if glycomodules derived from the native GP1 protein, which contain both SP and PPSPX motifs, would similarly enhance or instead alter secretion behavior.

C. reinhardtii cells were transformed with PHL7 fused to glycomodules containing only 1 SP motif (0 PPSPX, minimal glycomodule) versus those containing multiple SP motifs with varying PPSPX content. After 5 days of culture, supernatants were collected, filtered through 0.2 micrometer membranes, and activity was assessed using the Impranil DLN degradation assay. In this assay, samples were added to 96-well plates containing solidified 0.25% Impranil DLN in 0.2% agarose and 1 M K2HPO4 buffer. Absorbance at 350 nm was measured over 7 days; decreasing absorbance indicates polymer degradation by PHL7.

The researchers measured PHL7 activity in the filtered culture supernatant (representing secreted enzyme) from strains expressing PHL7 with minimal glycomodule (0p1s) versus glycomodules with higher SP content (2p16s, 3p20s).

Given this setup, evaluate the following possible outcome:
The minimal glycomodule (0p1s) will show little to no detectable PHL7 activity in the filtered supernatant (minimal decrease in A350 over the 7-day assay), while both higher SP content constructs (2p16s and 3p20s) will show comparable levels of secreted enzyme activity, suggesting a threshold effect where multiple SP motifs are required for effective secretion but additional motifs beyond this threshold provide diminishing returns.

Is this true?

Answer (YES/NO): NO